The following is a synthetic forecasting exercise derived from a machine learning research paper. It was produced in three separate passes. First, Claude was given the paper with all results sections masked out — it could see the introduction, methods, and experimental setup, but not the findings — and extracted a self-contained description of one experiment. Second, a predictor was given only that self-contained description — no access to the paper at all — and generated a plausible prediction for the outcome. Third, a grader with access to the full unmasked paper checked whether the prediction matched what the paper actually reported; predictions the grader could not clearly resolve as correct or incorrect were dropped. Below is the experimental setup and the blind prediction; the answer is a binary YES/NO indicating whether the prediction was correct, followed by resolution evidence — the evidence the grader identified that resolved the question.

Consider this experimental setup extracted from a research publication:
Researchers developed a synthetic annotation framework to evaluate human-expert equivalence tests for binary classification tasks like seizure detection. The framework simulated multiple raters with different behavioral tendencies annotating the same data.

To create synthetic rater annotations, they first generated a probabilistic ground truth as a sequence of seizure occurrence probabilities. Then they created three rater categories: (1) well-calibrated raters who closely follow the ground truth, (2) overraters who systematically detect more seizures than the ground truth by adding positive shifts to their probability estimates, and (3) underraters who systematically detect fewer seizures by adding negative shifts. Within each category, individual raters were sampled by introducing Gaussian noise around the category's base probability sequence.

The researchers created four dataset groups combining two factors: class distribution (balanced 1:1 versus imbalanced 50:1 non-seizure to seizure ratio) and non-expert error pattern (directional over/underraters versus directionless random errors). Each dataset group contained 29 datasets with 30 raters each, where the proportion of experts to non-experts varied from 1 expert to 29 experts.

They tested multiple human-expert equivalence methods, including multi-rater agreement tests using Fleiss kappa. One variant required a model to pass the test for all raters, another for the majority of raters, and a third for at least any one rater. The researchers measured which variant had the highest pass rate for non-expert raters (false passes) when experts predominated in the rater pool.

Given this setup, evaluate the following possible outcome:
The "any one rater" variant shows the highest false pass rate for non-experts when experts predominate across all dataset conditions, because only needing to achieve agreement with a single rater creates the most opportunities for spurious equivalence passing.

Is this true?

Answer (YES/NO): YES